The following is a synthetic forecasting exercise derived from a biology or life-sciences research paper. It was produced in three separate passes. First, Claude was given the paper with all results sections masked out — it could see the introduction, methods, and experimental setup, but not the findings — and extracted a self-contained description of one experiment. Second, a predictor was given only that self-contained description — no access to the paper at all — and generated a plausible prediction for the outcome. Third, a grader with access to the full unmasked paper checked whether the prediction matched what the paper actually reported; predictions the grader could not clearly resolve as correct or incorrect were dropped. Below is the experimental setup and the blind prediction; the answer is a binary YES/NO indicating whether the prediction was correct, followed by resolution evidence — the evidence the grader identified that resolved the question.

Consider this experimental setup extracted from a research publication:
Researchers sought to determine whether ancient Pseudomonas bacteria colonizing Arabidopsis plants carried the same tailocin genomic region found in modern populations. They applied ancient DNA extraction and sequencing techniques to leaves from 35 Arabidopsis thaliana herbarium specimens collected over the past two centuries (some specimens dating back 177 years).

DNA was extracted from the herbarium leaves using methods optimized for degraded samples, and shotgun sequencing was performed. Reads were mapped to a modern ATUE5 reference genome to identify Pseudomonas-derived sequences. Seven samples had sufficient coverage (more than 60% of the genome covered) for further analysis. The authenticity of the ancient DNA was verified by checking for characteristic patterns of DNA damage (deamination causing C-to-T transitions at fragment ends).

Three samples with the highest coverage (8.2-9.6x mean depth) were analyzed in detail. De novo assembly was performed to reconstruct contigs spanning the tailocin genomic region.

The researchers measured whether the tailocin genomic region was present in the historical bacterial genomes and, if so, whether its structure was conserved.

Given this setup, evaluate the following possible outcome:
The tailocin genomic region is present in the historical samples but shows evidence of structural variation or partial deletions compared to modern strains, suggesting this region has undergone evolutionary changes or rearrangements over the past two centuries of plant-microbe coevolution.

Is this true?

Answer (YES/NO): NO